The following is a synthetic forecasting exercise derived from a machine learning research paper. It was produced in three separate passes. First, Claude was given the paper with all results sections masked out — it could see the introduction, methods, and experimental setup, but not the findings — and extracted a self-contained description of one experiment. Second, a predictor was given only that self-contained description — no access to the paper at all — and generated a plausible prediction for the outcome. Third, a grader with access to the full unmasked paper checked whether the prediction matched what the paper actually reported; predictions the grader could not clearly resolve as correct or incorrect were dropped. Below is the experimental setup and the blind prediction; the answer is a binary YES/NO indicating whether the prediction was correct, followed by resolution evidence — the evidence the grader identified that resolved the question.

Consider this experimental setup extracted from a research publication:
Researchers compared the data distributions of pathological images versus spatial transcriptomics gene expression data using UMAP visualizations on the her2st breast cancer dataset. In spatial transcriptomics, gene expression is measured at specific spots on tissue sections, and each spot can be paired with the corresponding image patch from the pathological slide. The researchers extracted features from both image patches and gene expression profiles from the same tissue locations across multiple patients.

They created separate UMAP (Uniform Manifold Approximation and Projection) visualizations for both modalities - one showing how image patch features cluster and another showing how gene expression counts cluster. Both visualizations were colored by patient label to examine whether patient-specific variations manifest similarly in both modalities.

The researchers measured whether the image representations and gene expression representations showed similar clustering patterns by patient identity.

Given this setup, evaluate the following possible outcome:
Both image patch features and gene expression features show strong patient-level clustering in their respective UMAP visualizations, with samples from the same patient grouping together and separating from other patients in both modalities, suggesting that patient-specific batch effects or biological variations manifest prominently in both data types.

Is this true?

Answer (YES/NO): NO